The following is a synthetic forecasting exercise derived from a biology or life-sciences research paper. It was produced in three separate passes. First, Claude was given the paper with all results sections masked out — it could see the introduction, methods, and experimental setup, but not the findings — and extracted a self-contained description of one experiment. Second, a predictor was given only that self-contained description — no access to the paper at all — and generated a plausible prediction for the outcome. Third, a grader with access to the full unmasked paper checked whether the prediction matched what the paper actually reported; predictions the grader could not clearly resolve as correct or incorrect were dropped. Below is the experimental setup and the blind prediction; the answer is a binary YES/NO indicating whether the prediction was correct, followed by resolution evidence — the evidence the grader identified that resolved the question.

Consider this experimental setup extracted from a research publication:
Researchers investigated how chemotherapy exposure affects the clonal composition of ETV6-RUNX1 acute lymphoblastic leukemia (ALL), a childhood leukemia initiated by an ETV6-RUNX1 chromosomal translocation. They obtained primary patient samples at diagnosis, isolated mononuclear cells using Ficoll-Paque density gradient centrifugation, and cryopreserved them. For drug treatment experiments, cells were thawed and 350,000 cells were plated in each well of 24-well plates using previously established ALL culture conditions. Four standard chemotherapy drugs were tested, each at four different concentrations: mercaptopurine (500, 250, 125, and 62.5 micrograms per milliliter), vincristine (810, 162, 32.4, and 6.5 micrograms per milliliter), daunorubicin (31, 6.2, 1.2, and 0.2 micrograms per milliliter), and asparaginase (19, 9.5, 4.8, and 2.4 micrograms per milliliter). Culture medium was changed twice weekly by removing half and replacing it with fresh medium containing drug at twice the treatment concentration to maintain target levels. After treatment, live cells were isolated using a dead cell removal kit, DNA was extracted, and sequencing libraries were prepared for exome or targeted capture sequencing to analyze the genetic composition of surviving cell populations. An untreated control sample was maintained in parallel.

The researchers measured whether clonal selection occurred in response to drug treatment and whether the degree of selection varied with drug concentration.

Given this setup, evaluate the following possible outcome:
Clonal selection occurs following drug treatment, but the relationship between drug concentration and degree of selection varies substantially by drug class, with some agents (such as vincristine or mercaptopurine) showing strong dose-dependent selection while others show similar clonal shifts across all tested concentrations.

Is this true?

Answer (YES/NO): NO